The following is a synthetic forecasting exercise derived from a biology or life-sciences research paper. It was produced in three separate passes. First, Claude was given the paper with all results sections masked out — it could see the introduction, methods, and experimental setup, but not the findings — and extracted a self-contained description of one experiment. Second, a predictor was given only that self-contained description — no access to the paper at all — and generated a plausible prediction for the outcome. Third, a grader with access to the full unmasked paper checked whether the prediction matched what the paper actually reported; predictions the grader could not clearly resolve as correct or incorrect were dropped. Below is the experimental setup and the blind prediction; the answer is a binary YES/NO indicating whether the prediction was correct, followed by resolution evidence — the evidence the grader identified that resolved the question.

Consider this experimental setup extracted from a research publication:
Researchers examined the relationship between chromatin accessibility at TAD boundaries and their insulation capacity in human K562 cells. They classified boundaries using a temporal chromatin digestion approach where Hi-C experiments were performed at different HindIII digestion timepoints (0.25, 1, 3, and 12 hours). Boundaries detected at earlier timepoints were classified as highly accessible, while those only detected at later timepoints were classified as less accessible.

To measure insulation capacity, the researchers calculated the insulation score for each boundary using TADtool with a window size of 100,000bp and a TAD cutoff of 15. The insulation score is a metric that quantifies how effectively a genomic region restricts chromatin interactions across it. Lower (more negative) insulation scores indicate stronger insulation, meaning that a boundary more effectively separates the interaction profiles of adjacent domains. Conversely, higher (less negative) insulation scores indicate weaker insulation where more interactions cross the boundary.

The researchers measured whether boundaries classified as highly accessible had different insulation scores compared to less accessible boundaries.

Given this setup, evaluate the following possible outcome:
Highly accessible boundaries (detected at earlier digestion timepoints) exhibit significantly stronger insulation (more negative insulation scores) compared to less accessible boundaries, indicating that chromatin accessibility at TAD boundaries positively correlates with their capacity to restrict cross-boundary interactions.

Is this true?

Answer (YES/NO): YES